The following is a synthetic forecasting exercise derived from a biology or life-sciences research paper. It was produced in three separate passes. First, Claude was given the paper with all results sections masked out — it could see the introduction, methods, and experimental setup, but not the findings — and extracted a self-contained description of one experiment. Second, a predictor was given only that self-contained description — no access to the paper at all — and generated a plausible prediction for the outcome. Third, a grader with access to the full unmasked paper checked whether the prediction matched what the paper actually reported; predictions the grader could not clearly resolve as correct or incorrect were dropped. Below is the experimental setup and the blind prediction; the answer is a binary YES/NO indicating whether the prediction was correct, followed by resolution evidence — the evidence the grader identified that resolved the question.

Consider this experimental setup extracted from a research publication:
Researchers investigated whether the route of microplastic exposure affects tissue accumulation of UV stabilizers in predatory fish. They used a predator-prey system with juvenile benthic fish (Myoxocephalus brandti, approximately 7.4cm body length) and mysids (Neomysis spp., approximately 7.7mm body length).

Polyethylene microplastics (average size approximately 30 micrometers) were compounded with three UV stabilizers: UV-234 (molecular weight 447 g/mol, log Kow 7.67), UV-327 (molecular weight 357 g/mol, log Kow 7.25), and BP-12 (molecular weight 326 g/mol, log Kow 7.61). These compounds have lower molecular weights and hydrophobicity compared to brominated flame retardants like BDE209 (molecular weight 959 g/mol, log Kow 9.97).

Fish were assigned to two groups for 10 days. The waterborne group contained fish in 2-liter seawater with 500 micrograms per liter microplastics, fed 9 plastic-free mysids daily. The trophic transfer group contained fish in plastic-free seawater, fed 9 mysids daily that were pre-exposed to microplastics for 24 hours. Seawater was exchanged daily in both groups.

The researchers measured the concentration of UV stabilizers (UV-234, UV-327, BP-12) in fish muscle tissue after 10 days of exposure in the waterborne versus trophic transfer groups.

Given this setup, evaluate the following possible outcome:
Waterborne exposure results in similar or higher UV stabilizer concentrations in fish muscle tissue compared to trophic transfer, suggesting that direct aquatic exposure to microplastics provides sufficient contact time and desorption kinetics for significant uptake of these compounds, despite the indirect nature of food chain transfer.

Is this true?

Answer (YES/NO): YES